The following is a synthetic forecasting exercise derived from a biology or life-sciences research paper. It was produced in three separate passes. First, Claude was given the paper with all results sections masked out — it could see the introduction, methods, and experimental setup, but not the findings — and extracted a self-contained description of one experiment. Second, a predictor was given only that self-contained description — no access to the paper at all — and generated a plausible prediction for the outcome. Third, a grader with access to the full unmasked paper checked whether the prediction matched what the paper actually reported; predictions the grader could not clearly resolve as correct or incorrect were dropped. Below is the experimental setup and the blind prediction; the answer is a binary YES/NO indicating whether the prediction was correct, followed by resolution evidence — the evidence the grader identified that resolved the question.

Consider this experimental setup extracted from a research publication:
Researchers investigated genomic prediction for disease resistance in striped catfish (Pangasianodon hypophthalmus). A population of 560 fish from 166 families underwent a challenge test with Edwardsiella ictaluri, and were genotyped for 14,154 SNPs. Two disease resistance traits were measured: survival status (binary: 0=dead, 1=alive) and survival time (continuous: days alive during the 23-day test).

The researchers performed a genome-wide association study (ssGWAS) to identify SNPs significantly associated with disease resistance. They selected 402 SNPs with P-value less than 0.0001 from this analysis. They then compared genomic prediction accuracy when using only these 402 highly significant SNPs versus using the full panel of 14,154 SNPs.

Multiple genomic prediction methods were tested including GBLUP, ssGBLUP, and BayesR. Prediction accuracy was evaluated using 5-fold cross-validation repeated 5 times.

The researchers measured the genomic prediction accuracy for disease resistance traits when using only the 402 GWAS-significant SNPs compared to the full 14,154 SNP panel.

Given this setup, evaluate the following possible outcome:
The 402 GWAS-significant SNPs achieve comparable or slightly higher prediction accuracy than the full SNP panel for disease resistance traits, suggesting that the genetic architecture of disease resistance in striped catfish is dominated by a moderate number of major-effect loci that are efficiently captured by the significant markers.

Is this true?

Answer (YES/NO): YES